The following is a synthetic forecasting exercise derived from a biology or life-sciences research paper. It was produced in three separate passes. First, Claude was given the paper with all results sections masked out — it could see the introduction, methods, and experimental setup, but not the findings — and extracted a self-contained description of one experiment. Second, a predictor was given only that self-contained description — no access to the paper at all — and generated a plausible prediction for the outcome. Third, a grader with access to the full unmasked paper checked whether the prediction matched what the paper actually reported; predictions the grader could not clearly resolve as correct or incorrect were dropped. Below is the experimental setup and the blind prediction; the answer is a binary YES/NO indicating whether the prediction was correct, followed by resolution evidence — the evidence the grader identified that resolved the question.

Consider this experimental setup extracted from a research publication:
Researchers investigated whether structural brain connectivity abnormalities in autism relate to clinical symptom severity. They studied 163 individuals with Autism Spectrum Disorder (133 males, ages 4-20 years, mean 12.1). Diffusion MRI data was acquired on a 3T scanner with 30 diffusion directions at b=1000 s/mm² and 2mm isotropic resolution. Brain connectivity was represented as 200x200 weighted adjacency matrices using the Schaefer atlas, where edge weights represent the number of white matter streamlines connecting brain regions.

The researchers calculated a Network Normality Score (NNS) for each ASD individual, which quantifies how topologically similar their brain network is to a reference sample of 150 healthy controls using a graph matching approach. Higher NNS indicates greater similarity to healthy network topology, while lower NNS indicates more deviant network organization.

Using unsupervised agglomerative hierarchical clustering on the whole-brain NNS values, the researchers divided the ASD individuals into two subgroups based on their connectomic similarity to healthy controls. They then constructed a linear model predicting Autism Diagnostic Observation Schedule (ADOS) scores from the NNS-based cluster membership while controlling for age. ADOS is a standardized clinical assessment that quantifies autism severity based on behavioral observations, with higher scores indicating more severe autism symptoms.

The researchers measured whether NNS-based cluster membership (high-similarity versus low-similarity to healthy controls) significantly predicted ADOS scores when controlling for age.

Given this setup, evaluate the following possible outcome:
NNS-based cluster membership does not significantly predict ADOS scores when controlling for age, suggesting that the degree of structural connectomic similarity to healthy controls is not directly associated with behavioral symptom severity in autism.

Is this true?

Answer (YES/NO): NO